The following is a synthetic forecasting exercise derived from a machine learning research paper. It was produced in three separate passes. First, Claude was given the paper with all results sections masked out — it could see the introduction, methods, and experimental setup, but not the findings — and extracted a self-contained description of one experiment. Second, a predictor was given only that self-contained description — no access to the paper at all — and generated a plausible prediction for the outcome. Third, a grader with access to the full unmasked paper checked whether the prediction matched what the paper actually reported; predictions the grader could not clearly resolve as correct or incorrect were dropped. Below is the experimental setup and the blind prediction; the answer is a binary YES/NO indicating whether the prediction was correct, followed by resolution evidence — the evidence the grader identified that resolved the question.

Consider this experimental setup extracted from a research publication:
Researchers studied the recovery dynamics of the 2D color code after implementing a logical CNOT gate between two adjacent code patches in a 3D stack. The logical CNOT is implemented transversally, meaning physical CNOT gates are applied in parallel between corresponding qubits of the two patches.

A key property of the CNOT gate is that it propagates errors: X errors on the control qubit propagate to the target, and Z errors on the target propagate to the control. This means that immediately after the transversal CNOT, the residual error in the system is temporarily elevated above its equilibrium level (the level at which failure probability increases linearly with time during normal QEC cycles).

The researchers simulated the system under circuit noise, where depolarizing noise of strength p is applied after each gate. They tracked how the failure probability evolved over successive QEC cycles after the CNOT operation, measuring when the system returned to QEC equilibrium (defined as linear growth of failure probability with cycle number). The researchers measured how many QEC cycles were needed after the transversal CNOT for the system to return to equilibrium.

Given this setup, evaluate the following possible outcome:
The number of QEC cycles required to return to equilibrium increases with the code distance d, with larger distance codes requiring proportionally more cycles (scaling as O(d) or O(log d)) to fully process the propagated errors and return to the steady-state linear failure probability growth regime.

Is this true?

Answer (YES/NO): NO